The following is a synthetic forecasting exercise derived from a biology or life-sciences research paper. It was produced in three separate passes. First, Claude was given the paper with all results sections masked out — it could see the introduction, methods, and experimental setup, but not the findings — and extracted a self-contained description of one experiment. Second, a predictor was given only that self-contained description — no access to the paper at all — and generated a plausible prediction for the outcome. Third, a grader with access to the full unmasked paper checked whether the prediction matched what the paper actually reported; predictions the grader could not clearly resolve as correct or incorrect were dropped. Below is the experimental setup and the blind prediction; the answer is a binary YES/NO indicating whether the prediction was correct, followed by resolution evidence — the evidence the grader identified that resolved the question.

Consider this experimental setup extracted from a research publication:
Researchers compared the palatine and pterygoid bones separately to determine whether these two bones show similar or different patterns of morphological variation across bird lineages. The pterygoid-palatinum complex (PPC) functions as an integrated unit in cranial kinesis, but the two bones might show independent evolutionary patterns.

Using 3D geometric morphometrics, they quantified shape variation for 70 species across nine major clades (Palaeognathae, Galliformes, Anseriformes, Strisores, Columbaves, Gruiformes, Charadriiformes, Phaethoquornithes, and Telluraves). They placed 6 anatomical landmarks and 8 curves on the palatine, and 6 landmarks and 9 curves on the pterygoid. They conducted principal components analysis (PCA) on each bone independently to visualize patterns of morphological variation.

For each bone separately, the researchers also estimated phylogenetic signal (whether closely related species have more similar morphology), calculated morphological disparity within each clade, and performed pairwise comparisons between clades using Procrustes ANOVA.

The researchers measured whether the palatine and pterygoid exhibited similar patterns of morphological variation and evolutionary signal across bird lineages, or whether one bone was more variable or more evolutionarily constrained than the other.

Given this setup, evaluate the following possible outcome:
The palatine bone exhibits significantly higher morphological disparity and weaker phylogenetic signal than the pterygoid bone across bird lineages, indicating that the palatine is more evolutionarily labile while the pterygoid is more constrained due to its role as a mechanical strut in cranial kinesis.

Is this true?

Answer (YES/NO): NO